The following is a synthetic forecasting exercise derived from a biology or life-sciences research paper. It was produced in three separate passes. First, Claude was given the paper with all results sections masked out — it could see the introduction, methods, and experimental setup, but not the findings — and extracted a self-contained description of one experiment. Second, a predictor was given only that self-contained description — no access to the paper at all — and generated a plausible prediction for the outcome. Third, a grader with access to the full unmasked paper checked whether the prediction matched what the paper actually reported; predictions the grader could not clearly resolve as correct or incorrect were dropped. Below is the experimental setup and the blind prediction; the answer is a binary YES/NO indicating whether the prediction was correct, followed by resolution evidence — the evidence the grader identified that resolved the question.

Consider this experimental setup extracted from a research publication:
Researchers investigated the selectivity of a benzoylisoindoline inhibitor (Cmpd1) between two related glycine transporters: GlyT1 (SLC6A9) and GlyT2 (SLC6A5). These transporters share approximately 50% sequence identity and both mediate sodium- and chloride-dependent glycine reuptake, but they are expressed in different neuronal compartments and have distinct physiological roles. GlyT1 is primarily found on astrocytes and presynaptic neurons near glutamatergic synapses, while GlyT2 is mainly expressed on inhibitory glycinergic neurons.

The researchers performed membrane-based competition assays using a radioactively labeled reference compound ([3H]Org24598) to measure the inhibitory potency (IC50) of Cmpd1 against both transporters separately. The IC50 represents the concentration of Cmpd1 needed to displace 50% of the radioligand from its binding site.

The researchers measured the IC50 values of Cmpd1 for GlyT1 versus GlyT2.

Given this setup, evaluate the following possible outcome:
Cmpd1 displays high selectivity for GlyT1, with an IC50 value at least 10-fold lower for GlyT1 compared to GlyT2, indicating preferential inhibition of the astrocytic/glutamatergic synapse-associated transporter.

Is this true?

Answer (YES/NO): YES